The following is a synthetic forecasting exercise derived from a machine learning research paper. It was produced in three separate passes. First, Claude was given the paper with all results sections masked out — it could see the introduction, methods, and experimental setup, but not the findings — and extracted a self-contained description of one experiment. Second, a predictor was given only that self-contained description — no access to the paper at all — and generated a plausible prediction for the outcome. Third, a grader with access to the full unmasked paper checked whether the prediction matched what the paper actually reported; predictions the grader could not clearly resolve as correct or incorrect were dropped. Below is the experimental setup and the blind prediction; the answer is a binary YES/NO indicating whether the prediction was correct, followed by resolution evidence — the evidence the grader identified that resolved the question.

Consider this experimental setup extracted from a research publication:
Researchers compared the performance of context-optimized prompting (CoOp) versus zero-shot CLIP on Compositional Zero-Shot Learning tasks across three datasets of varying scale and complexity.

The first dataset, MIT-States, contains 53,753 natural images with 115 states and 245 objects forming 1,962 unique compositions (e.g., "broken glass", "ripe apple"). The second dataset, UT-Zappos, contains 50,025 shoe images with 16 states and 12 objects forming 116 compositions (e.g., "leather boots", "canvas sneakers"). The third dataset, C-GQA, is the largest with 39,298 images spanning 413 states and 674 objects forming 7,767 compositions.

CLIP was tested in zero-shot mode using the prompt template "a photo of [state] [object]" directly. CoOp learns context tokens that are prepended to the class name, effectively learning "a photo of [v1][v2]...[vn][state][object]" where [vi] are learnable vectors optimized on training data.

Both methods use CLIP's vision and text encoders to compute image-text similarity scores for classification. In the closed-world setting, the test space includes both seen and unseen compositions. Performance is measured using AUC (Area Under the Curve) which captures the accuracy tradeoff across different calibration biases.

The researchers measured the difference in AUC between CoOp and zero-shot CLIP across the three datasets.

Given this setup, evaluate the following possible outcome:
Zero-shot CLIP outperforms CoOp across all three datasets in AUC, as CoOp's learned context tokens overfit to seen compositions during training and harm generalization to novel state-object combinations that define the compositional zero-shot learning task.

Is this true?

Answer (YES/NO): NO